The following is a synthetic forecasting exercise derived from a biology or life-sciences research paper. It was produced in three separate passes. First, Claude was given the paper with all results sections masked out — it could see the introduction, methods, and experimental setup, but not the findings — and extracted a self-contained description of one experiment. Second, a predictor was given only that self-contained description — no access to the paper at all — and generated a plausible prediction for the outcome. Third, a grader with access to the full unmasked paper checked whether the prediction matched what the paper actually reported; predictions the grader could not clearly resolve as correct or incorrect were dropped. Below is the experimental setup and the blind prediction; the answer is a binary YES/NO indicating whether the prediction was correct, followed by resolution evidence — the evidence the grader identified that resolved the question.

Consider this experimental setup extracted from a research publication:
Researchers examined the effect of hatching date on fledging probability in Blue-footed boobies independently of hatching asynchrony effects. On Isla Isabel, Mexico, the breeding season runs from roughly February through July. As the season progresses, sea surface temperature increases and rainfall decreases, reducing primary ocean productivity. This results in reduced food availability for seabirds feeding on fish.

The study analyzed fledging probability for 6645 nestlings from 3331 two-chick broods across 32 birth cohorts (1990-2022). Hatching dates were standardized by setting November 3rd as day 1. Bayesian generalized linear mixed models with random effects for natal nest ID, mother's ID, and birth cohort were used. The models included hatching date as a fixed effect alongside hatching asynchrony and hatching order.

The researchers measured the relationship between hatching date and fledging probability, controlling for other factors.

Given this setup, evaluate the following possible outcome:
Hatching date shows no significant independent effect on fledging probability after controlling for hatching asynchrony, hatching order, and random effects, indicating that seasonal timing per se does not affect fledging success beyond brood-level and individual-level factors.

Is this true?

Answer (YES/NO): NO